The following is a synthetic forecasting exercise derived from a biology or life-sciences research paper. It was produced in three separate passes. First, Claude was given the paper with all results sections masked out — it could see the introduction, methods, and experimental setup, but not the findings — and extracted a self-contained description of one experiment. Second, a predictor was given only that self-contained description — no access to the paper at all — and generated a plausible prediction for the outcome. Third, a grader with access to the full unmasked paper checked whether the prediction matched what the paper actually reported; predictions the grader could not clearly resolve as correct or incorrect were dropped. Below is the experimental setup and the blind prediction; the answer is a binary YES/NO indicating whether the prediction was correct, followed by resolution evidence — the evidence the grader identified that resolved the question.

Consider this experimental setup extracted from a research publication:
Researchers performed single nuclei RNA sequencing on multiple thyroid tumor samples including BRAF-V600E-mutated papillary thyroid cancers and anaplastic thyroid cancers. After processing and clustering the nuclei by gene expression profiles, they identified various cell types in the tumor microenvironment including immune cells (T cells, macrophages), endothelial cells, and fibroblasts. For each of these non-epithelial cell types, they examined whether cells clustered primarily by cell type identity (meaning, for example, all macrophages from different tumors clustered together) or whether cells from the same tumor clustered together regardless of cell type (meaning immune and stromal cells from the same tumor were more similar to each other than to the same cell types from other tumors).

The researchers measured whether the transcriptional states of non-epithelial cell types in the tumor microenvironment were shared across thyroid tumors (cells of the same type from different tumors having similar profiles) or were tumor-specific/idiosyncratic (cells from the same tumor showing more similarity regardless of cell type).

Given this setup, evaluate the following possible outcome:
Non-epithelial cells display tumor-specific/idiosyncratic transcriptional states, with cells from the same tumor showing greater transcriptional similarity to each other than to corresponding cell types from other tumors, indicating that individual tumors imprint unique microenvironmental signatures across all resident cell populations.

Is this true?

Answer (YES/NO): YES